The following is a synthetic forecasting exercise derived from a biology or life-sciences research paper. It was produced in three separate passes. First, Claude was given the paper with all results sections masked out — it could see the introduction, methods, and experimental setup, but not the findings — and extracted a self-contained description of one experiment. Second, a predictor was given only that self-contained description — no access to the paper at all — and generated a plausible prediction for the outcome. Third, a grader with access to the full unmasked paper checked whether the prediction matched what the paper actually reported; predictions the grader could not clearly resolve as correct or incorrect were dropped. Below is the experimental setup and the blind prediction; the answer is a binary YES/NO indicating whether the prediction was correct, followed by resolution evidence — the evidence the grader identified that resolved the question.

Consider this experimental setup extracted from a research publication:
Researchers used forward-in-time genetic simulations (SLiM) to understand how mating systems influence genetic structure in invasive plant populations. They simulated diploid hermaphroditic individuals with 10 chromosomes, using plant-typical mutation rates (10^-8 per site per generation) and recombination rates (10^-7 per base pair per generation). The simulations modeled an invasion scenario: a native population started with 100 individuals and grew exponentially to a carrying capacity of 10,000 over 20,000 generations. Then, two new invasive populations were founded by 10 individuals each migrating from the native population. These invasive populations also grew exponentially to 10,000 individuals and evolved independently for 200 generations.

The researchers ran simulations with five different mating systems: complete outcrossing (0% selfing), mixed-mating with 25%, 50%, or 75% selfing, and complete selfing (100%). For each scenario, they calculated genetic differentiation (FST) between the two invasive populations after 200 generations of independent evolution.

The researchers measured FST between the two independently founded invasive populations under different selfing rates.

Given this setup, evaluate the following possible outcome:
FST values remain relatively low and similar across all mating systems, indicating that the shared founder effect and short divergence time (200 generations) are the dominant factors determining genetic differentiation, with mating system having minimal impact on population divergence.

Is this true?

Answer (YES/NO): NO